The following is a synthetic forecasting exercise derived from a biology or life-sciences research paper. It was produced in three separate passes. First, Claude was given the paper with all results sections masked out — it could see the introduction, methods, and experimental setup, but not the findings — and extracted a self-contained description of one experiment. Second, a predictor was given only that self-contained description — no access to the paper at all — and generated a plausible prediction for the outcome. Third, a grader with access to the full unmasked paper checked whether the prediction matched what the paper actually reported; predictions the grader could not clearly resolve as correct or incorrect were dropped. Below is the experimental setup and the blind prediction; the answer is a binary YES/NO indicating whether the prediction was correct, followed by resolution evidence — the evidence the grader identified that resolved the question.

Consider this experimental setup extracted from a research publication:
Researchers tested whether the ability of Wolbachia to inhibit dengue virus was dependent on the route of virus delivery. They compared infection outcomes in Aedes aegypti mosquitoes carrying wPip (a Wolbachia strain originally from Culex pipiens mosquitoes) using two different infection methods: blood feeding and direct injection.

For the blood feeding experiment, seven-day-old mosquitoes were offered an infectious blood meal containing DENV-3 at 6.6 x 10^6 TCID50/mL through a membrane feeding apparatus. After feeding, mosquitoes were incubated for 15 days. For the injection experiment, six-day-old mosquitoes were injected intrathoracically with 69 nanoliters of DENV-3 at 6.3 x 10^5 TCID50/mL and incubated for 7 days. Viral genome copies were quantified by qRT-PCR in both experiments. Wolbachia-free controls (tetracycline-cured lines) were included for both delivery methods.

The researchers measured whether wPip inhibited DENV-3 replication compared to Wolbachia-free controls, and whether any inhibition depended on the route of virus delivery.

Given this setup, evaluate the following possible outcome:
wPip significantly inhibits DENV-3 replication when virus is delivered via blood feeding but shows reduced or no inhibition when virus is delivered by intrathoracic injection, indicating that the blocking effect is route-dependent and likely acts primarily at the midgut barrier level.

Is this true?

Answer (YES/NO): NO